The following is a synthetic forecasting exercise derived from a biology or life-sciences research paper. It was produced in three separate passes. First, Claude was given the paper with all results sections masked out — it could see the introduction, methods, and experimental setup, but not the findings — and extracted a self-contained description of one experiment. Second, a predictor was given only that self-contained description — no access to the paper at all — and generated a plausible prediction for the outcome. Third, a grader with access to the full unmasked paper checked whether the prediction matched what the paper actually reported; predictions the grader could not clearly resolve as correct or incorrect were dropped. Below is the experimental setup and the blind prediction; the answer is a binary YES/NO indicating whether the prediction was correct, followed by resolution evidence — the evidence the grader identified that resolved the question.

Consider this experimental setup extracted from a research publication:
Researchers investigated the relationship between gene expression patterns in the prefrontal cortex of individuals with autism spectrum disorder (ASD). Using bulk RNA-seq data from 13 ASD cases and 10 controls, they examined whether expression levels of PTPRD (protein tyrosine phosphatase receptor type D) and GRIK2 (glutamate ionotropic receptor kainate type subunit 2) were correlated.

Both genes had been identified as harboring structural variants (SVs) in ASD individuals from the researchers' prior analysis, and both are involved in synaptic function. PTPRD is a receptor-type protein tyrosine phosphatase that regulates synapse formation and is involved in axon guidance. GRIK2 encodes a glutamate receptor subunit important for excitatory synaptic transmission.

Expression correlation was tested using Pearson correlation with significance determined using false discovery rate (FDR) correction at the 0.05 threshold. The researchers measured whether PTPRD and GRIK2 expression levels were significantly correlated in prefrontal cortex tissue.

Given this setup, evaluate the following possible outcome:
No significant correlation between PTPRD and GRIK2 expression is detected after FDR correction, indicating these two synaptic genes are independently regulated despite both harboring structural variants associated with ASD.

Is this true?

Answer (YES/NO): NO